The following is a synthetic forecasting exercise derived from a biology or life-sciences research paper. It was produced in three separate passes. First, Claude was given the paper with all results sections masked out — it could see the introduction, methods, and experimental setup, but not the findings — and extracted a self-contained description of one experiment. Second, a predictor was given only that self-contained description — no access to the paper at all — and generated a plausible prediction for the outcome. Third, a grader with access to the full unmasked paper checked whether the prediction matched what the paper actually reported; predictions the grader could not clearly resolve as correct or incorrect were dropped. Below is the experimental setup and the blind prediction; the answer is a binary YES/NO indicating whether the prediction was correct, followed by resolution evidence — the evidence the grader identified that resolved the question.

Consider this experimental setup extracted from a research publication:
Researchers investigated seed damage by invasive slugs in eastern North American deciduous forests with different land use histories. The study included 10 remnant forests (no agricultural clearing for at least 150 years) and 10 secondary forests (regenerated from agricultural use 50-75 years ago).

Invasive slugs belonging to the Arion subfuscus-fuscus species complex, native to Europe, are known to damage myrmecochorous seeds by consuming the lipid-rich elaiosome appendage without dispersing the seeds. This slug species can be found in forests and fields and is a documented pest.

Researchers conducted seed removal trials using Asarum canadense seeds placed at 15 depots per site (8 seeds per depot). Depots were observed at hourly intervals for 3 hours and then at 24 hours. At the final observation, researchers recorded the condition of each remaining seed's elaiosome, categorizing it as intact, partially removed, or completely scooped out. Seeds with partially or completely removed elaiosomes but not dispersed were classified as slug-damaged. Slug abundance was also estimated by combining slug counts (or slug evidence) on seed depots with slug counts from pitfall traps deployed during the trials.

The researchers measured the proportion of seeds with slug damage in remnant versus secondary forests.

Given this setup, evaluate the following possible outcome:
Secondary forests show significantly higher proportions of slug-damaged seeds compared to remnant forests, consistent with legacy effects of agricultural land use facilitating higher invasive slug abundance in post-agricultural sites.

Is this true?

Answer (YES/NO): YES